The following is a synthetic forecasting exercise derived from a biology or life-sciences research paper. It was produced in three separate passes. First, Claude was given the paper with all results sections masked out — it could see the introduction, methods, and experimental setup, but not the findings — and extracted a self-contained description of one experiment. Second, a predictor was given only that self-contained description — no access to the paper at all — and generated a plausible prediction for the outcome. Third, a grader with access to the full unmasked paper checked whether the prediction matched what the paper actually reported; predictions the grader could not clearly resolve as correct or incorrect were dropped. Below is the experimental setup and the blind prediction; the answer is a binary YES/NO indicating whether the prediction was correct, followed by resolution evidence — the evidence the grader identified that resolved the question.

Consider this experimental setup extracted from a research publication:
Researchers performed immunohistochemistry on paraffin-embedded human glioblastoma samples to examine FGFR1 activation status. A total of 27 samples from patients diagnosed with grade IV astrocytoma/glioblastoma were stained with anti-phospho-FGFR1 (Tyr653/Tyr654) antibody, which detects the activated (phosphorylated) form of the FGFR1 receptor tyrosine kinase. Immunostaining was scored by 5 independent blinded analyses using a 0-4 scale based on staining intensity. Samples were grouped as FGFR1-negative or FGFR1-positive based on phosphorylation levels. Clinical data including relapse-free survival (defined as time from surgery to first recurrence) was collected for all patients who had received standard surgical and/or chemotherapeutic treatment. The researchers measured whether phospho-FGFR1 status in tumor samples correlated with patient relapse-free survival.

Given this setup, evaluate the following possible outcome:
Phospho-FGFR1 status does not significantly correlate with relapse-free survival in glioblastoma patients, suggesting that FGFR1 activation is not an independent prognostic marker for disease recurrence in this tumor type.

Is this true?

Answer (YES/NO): NO